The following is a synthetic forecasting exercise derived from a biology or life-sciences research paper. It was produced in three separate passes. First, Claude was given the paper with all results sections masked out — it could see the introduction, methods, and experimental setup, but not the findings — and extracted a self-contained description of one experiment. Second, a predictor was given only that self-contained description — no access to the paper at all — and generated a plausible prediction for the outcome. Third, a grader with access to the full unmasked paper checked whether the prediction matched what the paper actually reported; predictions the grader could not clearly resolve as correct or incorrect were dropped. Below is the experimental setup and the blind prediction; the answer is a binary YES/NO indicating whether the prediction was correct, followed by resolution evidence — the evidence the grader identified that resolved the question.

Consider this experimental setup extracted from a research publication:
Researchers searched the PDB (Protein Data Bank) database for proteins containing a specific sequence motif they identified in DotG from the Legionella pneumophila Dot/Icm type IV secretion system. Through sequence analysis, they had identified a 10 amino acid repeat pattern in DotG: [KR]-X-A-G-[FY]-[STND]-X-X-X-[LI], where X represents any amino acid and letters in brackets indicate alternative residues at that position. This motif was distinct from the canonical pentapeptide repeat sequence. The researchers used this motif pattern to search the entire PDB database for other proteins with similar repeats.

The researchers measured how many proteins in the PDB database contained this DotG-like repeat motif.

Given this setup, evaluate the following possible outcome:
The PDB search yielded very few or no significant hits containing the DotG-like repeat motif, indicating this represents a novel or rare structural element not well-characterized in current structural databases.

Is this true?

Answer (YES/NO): YES